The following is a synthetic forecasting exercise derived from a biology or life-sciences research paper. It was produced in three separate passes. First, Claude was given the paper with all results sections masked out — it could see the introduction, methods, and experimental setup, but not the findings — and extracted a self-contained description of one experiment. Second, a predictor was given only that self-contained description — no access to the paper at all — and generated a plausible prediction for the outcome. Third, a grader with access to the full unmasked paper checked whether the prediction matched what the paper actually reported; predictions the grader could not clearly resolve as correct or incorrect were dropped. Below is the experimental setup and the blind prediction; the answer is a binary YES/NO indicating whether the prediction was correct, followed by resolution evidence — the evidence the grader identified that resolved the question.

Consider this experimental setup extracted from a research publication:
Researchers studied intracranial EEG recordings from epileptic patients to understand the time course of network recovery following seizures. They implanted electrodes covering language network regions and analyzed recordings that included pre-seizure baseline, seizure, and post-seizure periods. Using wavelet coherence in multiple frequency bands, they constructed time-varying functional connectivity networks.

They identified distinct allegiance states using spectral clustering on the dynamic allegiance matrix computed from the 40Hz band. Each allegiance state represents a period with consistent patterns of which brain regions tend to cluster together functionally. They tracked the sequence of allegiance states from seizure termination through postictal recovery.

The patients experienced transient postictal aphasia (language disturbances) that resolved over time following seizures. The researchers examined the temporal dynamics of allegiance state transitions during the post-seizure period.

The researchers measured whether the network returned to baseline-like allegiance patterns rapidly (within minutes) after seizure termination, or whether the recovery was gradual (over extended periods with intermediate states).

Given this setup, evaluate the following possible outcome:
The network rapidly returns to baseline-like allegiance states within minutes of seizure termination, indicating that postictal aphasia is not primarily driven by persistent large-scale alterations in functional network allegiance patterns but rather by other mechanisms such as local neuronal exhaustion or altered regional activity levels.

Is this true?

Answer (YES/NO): NO